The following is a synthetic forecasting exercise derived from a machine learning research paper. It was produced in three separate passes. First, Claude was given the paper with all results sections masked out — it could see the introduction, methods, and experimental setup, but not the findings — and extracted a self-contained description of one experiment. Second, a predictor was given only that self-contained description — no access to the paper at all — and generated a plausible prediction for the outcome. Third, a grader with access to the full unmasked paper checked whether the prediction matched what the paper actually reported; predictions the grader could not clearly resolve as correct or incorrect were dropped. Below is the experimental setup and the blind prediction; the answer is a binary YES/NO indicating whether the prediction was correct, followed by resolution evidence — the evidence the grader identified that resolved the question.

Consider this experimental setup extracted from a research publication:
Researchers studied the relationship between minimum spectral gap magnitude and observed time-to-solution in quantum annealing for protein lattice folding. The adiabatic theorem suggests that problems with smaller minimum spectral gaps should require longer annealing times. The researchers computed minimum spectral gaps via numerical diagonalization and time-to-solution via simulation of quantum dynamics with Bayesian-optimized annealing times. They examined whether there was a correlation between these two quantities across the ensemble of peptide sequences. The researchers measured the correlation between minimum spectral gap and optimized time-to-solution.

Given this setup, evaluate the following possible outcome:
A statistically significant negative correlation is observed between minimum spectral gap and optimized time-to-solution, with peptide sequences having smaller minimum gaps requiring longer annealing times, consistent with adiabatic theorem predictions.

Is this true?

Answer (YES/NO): NO